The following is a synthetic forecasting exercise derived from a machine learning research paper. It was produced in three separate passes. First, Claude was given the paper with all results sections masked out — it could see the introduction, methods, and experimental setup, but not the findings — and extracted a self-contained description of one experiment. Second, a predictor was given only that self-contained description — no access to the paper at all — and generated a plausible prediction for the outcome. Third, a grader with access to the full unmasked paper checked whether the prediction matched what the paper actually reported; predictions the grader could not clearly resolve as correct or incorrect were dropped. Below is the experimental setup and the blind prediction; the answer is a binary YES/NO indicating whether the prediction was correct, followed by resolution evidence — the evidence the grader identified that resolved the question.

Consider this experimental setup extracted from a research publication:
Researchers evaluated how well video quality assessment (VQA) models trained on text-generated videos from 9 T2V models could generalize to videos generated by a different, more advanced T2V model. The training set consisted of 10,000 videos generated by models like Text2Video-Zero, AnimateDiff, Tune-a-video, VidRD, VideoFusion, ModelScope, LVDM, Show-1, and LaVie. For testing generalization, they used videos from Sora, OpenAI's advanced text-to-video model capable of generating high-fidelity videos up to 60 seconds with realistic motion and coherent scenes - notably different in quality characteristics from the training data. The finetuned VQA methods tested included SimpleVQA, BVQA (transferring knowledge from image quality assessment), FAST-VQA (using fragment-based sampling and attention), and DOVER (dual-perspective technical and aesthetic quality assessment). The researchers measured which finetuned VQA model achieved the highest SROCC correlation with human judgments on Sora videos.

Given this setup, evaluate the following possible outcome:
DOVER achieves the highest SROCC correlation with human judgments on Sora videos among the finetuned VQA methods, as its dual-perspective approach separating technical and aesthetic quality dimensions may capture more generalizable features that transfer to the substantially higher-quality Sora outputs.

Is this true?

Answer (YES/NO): YES